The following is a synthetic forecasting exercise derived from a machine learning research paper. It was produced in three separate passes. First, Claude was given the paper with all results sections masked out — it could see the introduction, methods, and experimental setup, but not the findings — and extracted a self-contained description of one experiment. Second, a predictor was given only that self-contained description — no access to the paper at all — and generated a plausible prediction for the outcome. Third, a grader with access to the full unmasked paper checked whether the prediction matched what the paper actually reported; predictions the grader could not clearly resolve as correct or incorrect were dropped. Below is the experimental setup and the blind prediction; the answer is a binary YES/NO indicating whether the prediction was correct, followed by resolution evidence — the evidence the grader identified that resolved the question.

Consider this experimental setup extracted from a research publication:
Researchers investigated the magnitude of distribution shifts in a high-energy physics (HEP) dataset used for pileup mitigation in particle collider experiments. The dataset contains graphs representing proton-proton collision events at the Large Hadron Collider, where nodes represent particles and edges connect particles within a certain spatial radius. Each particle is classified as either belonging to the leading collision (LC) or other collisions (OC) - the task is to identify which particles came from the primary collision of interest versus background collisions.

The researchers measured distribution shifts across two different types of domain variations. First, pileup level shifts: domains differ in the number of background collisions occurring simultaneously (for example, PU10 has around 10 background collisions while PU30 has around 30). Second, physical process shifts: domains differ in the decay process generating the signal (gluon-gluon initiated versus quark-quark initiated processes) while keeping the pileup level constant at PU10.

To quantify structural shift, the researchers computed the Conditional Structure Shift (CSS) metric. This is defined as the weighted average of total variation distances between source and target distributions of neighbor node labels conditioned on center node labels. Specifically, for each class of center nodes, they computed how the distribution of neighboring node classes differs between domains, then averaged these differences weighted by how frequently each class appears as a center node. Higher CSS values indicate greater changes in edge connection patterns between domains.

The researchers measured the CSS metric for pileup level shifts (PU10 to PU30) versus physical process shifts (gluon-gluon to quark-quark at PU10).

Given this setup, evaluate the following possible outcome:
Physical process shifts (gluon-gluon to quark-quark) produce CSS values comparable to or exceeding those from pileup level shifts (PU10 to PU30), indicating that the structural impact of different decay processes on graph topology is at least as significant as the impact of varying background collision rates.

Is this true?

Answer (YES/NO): NO